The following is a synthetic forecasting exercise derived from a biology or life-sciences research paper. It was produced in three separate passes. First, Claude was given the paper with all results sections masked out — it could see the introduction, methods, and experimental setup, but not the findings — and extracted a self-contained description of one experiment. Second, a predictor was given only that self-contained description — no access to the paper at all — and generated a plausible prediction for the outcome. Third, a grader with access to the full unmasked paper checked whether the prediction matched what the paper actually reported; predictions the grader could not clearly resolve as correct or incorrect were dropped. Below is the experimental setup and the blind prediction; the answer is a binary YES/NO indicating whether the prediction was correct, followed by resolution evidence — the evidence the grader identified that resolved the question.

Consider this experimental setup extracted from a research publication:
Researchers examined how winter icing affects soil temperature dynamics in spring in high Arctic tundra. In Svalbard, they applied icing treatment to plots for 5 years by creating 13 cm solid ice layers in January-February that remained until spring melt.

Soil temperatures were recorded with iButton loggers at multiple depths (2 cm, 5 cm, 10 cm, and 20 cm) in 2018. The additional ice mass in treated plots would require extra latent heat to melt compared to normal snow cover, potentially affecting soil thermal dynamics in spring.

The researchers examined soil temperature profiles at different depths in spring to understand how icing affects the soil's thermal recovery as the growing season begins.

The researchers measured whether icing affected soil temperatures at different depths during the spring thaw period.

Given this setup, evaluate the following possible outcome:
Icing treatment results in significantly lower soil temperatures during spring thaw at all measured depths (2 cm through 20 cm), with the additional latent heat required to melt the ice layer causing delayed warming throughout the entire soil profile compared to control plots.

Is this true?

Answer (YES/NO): NO